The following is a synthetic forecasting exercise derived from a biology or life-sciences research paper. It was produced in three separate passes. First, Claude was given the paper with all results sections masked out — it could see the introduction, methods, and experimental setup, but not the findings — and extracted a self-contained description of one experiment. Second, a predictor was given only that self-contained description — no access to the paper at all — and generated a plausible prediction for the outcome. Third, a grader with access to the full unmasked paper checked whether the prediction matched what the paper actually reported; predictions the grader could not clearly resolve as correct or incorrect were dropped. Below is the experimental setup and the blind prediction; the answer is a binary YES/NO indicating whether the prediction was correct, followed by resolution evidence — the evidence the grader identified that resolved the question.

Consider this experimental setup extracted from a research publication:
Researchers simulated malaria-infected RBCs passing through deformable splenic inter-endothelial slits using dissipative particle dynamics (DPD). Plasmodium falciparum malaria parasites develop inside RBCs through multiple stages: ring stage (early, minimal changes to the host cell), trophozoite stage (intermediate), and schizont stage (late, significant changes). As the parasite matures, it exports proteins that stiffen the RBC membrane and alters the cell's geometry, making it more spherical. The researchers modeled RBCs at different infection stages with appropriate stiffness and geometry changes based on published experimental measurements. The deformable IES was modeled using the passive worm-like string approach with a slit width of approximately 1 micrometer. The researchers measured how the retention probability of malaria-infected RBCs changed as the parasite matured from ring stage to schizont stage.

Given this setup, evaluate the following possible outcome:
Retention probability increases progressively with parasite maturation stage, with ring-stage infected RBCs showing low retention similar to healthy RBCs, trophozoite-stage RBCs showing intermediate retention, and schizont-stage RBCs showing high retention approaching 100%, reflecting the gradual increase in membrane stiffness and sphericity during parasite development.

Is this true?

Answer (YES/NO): NO